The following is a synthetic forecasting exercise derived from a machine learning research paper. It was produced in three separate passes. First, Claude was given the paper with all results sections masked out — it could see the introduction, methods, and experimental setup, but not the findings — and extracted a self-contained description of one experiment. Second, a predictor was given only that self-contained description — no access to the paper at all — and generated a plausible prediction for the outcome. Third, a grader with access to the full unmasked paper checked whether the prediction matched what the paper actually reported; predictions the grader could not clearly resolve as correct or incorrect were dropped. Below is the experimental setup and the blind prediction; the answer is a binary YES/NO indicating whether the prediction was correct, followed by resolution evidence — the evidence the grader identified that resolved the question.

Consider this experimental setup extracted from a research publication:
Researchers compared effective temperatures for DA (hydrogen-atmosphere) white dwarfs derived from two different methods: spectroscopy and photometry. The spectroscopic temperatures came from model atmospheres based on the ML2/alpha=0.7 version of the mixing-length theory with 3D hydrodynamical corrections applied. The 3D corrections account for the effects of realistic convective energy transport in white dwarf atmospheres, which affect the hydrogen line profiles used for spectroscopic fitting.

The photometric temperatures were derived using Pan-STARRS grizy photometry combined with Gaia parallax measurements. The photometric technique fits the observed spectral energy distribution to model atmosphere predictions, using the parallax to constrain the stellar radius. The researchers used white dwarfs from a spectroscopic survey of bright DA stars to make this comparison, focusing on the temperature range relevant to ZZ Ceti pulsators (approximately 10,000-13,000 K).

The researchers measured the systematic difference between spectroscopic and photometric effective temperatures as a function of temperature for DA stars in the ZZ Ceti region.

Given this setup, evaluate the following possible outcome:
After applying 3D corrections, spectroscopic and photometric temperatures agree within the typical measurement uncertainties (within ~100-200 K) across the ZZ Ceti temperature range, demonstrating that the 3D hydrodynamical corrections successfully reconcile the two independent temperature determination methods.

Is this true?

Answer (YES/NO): NO